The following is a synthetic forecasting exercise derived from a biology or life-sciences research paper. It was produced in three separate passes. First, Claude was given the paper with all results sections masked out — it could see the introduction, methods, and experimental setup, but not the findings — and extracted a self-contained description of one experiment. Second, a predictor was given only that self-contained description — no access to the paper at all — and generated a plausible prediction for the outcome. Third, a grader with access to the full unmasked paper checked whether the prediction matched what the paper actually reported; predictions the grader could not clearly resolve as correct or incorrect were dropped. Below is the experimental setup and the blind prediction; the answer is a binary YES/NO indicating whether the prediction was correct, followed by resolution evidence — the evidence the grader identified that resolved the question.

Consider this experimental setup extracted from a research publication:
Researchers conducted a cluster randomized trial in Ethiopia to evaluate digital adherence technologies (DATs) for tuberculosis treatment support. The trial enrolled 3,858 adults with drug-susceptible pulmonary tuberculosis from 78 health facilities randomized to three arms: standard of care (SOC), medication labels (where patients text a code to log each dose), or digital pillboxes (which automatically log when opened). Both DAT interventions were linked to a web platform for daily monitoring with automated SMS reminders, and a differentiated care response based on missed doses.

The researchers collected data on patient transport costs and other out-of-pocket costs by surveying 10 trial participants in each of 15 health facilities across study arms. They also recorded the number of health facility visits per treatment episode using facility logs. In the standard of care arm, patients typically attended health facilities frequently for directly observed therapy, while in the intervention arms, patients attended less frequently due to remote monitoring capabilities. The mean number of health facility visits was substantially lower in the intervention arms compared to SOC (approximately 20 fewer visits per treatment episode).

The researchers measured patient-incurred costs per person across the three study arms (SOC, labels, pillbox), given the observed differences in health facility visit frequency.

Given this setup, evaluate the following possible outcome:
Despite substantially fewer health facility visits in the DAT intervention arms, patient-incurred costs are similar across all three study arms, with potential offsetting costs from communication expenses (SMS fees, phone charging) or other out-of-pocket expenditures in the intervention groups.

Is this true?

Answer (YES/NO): NO